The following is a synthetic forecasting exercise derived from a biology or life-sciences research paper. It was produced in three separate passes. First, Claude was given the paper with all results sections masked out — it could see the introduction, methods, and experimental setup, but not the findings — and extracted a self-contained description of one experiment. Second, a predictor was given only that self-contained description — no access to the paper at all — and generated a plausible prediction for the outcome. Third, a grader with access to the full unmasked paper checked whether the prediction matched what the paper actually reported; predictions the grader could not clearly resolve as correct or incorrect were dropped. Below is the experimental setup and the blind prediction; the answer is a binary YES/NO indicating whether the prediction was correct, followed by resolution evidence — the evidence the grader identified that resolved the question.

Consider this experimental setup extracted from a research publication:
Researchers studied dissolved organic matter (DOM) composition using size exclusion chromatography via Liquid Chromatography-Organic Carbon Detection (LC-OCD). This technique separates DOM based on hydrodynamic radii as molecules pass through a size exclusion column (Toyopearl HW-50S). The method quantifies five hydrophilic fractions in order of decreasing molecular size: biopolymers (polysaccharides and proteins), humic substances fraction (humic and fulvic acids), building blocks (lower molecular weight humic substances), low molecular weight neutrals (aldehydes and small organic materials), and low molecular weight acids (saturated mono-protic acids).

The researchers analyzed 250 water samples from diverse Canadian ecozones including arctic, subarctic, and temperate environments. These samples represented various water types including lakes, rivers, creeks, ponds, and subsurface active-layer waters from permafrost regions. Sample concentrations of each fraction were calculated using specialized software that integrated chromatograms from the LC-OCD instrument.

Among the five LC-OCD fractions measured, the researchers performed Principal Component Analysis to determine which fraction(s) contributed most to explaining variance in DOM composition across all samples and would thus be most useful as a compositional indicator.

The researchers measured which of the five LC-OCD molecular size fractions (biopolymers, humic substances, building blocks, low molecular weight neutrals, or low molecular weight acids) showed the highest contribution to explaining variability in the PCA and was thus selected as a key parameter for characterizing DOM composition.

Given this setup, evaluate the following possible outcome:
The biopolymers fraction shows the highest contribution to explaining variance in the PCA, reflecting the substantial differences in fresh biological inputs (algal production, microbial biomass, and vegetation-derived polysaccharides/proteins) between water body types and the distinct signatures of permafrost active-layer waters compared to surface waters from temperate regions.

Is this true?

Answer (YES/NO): NO